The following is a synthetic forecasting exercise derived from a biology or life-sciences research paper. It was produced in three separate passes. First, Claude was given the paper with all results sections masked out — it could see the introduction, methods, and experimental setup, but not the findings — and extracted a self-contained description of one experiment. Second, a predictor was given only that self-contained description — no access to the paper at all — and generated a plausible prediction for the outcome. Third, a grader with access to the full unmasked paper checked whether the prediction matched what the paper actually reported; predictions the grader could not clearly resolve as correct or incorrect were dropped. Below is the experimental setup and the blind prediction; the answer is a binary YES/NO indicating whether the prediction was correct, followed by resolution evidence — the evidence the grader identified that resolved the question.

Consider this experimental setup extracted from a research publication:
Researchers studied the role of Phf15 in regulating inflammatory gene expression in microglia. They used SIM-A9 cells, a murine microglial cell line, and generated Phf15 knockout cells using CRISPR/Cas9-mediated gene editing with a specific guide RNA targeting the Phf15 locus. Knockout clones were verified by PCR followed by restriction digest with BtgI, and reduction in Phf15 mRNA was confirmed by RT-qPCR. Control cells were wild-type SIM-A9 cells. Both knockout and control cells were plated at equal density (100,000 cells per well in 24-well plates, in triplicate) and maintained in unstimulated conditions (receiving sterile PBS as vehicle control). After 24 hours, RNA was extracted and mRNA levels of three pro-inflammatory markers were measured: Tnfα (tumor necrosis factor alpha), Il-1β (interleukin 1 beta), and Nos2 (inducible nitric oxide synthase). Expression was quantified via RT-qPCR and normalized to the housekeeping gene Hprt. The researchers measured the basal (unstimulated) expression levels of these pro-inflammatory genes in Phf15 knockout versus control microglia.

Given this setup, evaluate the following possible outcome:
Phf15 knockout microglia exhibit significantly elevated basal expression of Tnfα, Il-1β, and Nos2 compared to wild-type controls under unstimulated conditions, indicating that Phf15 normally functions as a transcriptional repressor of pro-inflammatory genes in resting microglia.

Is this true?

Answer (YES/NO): YES